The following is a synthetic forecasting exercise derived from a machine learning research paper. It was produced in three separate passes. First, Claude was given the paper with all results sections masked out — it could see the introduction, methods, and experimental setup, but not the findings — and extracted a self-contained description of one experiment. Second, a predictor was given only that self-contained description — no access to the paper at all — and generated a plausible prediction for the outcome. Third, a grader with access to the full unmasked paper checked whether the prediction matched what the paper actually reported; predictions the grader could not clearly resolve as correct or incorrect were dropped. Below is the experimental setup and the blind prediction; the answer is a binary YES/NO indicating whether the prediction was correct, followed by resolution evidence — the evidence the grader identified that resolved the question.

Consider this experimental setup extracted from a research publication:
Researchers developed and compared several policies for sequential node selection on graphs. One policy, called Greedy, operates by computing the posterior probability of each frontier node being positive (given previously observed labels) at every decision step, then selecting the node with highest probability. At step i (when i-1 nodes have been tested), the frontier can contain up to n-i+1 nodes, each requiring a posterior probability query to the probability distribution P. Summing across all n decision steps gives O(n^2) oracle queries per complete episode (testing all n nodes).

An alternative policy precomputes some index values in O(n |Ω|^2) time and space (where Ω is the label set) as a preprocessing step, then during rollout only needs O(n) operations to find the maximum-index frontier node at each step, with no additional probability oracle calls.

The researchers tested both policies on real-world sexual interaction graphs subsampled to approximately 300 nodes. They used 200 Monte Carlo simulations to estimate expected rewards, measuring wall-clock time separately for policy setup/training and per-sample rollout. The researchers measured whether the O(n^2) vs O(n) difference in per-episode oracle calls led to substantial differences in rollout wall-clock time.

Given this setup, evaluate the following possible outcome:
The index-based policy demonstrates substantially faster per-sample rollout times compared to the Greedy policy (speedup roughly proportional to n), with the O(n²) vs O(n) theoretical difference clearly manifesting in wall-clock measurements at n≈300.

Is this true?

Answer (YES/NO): NO